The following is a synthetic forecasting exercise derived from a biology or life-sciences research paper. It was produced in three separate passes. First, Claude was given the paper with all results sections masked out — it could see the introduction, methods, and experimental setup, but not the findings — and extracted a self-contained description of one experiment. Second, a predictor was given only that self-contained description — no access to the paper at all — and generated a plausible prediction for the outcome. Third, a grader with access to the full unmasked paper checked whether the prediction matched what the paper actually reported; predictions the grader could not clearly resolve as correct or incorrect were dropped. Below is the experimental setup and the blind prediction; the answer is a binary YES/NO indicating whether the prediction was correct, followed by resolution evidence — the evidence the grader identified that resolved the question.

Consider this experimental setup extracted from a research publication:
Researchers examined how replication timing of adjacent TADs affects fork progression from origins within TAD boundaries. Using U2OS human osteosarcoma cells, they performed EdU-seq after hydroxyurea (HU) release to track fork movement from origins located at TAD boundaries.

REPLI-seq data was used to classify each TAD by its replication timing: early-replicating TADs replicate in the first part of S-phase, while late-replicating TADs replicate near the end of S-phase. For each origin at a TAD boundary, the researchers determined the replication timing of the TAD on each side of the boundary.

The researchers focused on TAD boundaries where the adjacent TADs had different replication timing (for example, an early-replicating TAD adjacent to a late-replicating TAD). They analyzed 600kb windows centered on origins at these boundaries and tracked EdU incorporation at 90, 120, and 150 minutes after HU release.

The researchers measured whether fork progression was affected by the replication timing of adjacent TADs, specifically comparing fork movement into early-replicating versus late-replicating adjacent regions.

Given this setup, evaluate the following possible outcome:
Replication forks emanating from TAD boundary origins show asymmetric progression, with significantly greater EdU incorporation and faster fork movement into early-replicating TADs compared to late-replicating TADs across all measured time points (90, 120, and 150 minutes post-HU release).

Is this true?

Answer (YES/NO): NO